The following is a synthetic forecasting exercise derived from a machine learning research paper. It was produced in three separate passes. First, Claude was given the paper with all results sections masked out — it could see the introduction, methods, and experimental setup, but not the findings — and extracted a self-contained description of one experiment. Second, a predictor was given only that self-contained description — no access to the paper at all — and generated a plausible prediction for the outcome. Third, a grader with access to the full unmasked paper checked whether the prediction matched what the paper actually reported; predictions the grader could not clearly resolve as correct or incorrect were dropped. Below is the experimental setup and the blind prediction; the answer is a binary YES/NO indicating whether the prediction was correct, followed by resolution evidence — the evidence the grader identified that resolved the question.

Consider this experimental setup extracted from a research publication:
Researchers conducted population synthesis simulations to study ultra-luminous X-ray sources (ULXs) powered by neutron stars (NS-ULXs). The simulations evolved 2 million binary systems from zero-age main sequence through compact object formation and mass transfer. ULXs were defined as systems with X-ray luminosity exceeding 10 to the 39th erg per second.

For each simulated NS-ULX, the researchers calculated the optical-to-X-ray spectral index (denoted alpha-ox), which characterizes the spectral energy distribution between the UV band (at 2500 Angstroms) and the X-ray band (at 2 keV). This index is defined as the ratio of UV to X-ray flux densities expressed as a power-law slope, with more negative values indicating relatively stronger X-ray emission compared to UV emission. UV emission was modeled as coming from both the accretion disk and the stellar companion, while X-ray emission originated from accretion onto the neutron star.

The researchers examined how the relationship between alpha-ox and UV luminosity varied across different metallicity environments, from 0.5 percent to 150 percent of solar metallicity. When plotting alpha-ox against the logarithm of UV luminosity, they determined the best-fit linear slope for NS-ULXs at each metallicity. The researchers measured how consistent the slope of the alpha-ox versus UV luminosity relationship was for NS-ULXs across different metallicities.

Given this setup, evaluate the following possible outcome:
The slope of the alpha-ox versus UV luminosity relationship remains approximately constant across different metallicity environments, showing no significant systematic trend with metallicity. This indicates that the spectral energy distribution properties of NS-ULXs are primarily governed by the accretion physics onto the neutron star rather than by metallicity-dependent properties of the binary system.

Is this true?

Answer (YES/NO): YES